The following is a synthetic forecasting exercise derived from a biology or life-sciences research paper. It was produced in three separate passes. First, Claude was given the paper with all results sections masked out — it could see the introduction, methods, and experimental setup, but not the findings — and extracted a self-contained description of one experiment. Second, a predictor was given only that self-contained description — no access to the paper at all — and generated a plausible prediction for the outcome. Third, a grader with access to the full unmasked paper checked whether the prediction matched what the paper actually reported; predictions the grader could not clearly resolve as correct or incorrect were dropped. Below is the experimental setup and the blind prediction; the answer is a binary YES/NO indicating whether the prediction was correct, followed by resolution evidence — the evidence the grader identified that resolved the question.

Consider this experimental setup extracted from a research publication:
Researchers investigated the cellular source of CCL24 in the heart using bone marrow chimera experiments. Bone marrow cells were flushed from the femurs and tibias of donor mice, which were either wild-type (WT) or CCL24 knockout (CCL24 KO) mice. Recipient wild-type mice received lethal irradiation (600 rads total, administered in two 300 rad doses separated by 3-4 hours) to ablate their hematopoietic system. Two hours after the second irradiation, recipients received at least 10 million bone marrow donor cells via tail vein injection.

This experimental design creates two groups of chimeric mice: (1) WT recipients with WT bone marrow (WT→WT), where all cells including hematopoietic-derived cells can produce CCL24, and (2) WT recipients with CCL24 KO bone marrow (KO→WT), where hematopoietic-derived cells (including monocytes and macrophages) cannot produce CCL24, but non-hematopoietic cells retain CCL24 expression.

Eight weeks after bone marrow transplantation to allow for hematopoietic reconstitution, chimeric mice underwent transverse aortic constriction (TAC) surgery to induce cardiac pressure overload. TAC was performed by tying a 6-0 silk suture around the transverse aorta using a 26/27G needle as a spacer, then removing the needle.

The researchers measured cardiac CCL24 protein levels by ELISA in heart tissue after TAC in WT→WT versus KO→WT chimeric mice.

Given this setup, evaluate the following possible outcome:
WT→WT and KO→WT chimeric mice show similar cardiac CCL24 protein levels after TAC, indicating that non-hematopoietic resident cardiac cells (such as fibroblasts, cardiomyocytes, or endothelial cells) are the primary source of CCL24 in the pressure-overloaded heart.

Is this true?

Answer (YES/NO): NO